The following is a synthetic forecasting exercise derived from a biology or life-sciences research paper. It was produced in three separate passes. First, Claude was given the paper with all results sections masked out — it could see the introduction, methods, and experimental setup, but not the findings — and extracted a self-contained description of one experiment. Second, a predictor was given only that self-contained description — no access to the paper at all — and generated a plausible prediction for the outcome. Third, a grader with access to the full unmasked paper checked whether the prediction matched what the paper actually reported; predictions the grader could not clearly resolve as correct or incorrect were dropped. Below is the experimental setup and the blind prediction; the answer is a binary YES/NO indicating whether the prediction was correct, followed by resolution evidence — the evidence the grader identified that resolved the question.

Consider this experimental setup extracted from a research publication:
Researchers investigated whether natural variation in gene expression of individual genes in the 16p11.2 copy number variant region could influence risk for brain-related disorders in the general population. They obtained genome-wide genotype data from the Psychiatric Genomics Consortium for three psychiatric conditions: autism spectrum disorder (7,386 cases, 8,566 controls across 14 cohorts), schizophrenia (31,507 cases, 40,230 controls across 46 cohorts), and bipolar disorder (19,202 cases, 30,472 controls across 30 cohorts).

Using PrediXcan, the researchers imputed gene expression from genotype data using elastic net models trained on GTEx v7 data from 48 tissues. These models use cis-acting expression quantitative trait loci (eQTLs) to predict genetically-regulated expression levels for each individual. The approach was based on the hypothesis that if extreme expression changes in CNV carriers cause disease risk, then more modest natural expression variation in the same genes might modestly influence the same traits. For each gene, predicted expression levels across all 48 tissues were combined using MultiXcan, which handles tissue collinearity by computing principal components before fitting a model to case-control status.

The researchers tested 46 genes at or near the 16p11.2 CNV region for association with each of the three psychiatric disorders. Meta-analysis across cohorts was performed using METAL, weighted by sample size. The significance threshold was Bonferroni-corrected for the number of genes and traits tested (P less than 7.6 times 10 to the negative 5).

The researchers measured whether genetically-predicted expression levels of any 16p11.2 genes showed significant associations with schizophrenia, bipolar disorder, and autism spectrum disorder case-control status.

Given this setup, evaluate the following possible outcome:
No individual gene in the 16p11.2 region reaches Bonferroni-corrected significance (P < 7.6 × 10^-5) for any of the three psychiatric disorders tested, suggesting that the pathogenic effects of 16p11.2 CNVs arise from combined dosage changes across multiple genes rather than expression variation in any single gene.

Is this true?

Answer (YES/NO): NO